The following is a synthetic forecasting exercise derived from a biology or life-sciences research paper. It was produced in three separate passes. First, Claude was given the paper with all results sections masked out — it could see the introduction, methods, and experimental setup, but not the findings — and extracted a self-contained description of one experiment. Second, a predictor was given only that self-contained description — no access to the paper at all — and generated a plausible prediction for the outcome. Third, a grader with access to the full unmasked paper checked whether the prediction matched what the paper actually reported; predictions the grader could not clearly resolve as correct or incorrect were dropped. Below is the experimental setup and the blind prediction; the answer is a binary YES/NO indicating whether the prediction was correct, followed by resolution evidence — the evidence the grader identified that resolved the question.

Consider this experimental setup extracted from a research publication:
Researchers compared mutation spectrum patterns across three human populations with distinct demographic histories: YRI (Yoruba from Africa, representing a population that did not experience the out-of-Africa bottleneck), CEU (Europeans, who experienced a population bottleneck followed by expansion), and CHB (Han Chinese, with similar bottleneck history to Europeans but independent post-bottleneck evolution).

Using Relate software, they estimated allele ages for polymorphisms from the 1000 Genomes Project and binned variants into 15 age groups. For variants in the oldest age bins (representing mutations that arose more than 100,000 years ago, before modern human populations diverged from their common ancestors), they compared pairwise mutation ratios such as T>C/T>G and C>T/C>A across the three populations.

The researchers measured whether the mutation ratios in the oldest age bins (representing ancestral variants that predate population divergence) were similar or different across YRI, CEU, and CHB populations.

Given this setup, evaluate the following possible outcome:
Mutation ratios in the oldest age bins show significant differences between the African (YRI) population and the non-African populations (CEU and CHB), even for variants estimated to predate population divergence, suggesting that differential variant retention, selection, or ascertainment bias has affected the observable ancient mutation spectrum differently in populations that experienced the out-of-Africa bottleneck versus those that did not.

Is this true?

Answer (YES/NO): NO